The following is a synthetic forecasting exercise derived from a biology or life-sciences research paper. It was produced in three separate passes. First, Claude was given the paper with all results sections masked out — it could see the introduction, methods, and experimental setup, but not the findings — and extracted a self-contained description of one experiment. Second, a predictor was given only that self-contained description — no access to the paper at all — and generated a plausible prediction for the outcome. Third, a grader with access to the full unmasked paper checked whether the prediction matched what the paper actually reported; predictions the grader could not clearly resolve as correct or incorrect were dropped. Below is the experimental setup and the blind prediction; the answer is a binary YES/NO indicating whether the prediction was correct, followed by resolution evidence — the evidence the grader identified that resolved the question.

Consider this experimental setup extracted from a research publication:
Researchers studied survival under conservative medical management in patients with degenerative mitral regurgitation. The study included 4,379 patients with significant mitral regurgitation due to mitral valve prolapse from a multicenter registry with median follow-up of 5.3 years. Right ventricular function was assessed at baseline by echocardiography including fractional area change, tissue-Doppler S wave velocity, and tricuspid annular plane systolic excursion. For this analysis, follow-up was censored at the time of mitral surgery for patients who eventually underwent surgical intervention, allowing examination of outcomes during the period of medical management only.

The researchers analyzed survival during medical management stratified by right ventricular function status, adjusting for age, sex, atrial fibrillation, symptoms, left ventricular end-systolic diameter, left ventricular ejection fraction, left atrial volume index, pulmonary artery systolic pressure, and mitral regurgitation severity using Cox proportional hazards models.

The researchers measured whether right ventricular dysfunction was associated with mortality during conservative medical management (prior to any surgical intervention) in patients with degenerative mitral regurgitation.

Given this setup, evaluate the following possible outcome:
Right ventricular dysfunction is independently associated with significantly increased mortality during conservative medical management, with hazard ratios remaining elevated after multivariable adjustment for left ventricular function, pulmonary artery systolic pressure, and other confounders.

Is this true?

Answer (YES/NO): YES